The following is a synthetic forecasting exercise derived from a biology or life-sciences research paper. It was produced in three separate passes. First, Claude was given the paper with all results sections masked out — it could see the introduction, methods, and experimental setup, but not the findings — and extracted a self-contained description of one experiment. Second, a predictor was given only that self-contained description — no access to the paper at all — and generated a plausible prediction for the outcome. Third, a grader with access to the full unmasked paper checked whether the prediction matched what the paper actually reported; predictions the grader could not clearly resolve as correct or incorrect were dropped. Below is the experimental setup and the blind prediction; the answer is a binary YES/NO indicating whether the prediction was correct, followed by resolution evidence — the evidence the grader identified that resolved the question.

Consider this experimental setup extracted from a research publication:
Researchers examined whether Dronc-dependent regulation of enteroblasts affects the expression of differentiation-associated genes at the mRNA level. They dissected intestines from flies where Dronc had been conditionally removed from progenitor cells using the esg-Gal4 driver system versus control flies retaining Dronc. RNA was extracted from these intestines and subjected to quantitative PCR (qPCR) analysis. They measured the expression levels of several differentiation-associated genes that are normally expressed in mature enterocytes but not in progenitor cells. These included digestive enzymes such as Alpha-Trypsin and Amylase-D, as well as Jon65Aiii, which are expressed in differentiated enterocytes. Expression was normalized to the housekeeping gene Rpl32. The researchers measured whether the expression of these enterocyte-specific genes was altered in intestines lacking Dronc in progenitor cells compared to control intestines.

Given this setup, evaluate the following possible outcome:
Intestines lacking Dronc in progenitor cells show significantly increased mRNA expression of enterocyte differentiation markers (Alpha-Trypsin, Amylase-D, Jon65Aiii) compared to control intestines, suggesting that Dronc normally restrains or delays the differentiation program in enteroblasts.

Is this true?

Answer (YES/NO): NO